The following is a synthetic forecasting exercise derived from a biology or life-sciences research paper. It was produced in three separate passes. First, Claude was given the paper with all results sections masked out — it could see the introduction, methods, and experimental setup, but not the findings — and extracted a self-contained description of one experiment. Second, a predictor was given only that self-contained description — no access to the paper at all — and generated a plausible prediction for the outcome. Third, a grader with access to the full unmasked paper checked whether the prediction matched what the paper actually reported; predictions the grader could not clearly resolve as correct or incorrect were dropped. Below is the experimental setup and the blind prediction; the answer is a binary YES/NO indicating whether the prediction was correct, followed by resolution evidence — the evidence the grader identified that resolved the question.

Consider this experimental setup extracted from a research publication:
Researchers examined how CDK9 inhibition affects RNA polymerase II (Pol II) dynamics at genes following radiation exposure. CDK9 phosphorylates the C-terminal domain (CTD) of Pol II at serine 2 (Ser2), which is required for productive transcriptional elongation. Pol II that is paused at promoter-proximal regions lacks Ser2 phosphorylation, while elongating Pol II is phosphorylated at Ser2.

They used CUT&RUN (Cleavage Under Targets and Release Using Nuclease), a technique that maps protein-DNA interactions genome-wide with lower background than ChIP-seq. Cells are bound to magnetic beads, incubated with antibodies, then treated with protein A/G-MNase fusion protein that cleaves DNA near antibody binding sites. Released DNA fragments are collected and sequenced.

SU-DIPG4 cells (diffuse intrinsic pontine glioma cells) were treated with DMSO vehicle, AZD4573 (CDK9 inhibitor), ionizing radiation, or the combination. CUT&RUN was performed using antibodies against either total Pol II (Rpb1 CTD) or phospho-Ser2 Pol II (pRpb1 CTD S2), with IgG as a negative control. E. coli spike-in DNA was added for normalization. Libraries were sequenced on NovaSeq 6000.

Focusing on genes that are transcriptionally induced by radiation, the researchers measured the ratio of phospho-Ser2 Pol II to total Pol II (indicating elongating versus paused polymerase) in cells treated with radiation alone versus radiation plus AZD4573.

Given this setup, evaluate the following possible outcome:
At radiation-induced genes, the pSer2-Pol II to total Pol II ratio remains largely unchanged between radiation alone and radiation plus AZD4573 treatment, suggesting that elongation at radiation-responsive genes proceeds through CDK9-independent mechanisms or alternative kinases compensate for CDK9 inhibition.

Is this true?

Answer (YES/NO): NO